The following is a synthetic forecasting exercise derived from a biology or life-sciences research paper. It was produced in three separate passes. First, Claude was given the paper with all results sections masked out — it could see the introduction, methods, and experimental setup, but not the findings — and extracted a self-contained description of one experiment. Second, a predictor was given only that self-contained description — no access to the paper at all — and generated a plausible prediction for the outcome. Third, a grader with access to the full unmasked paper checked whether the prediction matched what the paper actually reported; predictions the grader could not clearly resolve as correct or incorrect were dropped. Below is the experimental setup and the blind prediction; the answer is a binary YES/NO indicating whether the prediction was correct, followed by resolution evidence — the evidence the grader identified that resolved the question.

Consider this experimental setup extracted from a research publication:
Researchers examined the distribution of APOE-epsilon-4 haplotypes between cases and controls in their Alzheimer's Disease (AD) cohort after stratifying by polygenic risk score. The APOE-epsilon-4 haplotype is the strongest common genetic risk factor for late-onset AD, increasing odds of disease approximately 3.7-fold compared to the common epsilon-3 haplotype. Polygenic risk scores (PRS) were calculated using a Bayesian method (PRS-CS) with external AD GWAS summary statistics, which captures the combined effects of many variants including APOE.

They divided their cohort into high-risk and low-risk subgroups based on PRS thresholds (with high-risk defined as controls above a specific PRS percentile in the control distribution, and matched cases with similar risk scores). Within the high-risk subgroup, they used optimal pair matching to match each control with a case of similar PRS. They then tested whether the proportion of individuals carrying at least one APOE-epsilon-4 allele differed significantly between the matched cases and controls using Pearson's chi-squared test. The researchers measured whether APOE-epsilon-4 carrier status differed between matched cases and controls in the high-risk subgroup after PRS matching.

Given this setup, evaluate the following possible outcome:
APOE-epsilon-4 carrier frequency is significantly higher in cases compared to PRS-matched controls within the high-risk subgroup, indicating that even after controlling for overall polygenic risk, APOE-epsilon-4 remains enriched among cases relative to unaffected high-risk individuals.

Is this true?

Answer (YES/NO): YES